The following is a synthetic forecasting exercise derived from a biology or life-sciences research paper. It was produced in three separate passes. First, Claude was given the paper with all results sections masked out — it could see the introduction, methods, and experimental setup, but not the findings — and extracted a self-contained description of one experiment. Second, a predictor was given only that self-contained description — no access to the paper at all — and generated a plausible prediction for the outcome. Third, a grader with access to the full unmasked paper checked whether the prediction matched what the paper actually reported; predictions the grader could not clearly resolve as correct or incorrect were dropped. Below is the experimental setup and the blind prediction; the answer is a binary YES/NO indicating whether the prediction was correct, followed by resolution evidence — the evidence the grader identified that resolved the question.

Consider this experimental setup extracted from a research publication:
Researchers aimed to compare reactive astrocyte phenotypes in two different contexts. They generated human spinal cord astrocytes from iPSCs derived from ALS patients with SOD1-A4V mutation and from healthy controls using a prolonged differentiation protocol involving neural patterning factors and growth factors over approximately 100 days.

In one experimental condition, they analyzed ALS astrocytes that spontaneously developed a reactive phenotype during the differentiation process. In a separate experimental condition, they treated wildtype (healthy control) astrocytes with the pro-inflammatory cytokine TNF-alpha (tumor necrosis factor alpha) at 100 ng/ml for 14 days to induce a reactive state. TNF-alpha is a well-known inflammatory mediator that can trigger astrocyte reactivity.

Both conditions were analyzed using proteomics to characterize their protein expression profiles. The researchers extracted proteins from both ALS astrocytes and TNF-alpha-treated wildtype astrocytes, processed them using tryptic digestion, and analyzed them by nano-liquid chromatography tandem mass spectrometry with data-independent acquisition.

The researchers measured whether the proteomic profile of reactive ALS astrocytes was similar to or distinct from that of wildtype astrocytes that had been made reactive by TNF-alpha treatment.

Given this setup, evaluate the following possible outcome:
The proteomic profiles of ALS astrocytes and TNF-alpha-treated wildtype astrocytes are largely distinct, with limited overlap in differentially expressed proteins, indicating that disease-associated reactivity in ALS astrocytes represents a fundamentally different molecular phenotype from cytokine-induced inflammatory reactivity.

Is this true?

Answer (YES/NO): YES